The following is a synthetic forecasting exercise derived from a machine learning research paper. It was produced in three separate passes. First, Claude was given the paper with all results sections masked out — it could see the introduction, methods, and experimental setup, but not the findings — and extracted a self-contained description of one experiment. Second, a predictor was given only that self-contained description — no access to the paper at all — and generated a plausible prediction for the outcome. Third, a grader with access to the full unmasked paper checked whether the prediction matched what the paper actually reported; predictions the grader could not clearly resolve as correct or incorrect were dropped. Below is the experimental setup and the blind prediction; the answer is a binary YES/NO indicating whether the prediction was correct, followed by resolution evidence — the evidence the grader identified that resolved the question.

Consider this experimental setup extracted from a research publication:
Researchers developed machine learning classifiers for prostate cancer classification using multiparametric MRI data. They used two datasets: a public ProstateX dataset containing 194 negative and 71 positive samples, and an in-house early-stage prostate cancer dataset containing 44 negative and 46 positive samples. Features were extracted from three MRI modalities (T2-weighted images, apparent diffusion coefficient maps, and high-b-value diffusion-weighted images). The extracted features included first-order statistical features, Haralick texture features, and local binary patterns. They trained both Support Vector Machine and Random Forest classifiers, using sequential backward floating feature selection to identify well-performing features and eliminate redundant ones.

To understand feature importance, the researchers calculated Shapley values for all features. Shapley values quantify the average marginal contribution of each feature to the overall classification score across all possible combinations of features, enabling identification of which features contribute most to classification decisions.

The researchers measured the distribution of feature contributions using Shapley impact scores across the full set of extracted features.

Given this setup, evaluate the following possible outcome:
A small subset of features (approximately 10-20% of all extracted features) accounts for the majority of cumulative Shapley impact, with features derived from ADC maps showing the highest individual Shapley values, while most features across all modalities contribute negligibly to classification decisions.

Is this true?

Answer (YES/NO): NO